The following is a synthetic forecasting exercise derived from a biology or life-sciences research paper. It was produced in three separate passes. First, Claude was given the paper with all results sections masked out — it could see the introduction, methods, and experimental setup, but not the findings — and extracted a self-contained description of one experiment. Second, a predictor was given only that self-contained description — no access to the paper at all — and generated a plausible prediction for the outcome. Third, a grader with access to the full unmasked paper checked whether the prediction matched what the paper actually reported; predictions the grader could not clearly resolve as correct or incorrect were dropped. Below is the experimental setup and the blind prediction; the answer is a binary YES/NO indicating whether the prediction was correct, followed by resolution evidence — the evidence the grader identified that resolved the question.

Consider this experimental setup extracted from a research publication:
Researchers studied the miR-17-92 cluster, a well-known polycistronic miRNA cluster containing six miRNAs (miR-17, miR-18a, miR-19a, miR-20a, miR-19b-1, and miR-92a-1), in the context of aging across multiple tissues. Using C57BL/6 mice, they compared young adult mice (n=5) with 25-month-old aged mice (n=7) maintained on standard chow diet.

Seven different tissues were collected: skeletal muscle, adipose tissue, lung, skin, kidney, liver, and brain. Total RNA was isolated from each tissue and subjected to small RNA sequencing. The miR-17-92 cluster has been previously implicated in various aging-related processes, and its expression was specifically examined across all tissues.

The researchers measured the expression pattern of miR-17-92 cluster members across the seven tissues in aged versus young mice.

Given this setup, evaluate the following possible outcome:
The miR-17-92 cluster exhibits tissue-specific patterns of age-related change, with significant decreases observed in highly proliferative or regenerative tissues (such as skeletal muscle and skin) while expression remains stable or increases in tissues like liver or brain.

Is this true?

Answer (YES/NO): NO